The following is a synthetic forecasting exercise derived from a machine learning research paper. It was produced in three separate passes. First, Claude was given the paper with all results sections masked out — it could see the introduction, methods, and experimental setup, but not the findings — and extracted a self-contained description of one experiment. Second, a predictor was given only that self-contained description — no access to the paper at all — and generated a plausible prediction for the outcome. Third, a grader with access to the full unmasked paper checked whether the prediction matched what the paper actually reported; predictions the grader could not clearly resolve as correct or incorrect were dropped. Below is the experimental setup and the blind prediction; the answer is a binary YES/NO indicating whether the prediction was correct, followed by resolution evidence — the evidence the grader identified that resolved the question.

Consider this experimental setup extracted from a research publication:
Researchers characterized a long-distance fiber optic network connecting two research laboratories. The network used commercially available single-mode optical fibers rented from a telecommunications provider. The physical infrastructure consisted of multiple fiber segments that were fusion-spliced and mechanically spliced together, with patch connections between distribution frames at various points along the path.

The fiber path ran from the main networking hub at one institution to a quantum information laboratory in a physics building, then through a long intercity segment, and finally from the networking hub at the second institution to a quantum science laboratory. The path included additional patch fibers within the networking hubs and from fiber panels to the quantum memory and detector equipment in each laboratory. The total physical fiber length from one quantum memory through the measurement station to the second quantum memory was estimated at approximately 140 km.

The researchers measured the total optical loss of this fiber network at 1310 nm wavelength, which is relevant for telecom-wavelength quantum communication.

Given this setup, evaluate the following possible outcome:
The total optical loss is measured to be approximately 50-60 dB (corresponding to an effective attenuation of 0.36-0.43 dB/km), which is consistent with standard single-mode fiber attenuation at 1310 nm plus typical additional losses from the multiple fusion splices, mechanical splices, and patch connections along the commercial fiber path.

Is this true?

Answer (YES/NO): NO